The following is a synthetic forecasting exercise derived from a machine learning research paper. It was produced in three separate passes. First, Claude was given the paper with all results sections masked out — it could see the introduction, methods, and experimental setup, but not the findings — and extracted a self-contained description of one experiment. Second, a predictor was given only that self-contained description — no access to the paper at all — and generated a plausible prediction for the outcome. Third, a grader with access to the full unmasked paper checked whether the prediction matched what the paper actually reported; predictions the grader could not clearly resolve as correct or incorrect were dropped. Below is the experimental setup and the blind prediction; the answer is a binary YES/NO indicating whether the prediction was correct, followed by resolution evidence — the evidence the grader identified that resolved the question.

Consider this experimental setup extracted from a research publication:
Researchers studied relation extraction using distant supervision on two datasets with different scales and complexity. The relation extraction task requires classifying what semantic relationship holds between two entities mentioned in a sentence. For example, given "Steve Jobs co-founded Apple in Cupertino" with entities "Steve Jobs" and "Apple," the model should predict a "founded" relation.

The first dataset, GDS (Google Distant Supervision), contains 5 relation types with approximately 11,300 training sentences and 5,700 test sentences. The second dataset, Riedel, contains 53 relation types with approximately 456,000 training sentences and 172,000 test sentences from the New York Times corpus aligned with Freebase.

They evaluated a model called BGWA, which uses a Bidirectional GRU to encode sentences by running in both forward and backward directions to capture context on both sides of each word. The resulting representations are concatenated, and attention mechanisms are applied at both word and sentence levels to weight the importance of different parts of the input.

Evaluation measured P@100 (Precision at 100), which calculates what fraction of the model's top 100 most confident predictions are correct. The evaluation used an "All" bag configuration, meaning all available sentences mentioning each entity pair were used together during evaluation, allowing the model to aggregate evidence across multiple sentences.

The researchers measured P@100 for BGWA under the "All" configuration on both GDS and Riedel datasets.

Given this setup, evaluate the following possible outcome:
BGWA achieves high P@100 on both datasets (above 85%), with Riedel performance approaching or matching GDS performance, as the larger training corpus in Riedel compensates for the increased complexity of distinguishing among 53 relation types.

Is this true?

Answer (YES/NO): NO